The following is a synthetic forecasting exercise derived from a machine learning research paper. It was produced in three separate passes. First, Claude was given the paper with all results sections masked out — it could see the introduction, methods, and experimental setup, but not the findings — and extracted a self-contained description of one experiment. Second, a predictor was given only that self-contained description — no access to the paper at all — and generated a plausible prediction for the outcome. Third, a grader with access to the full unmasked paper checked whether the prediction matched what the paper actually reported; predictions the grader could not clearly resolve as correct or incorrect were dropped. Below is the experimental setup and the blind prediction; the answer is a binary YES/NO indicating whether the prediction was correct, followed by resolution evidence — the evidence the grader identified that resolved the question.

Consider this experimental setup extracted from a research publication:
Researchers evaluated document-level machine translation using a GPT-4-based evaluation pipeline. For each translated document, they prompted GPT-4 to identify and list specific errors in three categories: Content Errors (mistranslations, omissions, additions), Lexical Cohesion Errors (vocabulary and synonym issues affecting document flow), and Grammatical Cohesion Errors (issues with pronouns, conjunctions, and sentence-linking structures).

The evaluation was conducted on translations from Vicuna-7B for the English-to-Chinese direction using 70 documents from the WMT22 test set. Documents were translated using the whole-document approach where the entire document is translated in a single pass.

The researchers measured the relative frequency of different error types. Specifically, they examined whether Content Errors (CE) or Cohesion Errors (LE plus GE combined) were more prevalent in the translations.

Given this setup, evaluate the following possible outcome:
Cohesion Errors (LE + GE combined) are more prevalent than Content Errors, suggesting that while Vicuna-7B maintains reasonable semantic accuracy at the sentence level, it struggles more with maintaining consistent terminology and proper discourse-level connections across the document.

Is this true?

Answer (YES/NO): NO